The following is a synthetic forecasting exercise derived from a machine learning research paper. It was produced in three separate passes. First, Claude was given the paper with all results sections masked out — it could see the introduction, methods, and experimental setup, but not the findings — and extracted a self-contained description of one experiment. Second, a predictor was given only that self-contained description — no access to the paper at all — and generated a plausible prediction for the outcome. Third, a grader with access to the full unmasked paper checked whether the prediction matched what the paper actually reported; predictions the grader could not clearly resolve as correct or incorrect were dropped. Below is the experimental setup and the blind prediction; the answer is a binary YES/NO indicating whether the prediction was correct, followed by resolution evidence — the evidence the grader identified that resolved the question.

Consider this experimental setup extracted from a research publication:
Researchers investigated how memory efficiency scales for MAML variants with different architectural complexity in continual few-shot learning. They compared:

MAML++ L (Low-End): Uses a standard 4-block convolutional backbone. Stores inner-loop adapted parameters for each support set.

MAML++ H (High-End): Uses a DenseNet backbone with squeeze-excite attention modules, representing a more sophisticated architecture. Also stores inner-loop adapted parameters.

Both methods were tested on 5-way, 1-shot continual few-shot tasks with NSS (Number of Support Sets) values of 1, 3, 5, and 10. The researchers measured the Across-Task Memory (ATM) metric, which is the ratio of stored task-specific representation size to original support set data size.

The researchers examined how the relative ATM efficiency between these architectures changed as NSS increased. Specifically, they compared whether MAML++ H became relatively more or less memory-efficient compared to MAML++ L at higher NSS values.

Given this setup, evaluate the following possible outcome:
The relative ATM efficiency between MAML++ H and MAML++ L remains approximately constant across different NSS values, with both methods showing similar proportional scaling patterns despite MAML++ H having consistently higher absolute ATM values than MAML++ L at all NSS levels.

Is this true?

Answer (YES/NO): NO